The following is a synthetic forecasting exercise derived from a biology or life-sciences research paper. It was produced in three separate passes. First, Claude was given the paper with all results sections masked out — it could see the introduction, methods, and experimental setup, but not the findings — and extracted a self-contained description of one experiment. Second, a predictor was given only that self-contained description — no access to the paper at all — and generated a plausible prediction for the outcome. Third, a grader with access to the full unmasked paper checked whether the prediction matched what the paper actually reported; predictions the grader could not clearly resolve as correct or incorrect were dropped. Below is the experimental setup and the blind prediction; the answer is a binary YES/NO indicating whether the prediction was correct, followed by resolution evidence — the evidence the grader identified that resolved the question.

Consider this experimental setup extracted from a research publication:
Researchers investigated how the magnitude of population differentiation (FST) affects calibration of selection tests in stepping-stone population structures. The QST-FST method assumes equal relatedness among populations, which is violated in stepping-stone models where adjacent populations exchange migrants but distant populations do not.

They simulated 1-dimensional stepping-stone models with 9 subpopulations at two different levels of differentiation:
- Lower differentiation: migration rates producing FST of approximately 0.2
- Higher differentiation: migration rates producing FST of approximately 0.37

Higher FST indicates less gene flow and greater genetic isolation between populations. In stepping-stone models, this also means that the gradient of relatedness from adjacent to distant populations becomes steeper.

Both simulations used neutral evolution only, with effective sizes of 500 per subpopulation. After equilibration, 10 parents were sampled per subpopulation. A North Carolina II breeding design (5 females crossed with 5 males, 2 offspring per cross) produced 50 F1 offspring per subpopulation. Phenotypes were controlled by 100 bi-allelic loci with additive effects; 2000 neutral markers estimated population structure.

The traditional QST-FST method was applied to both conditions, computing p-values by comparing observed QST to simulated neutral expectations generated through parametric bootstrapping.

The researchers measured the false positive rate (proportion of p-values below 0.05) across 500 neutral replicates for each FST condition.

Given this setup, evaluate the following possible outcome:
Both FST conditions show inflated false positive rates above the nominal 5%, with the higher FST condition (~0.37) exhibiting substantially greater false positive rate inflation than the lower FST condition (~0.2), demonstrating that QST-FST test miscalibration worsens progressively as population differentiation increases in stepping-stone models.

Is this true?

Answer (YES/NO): NO